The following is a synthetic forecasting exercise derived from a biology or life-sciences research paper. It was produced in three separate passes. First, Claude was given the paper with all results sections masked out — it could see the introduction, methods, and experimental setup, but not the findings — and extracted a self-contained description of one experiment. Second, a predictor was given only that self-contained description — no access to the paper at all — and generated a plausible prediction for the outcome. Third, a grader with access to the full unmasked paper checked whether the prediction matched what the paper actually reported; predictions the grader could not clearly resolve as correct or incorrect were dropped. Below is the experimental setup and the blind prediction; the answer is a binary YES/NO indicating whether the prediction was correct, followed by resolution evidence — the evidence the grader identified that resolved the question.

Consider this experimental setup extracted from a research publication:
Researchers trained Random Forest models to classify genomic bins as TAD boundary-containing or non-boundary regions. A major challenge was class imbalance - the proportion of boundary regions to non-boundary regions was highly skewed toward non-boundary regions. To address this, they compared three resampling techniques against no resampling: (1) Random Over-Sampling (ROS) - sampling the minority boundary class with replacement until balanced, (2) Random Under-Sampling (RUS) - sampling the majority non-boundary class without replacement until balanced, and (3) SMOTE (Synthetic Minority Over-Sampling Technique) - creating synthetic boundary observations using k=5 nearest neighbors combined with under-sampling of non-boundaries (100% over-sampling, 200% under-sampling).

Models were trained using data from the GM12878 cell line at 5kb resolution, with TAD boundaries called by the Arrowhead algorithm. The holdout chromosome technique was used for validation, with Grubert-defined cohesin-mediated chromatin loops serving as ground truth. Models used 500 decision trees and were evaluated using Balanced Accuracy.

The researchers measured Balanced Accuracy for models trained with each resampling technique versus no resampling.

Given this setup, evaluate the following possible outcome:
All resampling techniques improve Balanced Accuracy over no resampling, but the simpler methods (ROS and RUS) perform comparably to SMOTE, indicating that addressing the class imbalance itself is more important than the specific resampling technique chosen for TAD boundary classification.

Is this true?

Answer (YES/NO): NO